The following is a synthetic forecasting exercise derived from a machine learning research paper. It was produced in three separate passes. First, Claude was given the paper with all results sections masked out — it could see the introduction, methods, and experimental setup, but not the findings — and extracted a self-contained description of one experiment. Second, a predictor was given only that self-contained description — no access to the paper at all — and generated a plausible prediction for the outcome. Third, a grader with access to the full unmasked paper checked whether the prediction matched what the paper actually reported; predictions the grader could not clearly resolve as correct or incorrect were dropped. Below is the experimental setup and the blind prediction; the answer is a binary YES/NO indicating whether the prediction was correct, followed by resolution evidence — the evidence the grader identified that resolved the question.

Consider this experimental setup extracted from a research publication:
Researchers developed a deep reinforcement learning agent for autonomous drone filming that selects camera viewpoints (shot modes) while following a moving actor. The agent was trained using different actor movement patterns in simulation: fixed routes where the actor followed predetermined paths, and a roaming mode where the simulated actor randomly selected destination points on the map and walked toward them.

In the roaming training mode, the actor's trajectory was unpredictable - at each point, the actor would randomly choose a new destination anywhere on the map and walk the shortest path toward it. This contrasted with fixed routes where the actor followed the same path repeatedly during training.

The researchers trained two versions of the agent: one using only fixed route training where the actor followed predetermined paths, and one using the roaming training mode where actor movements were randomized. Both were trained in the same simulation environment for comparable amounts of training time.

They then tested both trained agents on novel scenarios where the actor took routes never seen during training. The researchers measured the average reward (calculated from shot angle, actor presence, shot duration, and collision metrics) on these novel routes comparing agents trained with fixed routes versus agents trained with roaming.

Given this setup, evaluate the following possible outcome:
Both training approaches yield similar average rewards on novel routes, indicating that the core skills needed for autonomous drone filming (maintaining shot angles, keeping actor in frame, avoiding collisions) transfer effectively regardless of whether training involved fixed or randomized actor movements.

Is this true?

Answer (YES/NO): NO